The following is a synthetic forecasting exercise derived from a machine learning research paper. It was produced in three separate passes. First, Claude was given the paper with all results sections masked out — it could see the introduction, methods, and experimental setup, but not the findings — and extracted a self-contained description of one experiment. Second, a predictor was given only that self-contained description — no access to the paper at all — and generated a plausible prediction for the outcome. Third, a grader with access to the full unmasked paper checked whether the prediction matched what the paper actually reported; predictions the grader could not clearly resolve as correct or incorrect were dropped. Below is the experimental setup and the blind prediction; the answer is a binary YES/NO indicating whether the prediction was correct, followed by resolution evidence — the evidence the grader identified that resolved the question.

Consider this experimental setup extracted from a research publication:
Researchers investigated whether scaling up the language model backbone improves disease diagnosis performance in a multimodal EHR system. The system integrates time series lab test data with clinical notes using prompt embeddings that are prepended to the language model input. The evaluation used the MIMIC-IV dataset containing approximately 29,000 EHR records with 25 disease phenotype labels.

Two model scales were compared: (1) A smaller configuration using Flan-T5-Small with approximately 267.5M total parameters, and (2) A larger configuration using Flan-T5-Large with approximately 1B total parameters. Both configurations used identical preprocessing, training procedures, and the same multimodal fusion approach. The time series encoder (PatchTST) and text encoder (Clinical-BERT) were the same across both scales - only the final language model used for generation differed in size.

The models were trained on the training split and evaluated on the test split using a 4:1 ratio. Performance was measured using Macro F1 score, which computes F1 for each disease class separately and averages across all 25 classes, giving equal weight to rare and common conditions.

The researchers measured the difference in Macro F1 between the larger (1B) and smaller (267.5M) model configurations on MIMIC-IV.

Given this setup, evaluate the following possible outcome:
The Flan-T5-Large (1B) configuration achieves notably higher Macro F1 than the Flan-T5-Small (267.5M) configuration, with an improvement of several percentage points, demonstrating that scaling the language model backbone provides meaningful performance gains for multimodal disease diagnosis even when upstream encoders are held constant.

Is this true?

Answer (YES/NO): NO